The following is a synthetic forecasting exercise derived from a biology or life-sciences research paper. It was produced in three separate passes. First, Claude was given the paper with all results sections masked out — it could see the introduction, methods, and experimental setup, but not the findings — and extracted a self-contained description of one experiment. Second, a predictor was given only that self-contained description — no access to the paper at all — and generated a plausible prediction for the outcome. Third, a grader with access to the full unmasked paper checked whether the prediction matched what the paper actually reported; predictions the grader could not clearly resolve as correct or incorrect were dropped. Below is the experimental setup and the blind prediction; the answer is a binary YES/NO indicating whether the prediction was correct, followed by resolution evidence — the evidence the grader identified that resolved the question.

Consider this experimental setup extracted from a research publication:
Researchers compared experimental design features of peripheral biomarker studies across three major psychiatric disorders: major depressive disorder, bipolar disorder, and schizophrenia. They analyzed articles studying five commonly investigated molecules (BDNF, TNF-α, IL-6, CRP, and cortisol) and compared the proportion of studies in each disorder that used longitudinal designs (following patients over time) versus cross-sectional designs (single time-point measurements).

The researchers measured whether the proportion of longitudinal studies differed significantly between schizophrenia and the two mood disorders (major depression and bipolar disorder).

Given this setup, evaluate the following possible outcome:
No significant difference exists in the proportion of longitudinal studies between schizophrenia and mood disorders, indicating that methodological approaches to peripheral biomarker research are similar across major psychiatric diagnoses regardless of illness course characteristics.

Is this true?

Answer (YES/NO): YES